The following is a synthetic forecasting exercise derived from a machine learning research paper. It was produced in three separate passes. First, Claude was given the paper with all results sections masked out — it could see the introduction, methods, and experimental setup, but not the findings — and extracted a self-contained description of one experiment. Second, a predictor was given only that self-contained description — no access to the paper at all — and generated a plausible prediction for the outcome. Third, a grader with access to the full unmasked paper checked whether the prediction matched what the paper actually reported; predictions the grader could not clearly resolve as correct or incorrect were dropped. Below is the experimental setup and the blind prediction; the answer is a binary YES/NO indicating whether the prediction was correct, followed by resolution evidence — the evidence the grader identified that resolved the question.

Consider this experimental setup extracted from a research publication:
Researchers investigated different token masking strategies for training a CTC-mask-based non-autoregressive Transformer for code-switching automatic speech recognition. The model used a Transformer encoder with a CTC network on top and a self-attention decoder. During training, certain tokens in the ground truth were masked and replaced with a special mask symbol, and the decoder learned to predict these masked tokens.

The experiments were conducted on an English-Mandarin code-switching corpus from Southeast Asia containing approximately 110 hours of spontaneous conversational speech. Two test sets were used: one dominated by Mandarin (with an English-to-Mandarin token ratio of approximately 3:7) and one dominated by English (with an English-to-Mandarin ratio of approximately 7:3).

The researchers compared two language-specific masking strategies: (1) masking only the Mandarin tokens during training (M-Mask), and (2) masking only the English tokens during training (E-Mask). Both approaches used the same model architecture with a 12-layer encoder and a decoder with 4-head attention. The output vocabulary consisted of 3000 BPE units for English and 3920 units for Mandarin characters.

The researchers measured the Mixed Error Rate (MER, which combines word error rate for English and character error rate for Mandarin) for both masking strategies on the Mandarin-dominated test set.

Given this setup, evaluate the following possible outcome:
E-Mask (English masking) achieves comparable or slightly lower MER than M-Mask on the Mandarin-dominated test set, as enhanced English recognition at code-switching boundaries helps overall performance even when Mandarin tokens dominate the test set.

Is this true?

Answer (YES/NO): NO